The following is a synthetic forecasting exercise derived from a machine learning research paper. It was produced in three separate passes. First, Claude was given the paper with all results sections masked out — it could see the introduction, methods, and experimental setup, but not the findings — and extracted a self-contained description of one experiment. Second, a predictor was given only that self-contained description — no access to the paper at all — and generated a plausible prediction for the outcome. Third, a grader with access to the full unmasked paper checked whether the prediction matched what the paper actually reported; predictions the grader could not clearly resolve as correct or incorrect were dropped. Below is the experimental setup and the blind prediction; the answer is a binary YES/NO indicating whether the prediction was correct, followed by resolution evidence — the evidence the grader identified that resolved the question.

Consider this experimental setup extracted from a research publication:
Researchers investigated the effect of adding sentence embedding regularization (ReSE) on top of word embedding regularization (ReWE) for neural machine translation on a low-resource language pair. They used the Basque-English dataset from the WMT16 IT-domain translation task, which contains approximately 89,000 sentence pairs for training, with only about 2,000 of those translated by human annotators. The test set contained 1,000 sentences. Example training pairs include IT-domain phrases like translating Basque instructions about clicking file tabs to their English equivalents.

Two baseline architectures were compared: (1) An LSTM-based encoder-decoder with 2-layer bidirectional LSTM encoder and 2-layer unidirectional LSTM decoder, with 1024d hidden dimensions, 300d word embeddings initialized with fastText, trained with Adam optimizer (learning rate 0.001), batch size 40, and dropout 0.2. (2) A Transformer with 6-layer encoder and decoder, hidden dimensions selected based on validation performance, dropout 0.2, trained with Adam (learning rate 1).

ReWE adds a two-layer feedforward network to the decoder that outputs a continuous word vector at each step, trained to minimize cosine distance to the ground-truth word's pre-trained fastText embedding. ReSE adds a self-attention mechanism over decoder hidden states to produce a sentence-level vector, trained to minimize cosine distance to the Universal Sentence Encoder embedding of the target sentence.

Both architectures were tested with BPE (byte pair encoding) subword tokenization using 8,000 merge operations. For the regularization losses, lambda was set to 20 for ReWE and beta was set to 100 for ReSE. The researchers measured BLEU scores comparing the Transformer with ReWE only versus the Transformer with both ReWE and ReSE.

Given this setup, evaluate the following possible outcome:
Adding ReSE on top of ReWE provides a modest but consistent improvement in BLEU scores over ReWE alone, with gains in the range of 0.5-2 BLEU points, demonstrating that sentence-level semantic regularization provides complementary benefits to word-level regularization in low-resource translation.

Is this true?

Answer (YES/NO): NO